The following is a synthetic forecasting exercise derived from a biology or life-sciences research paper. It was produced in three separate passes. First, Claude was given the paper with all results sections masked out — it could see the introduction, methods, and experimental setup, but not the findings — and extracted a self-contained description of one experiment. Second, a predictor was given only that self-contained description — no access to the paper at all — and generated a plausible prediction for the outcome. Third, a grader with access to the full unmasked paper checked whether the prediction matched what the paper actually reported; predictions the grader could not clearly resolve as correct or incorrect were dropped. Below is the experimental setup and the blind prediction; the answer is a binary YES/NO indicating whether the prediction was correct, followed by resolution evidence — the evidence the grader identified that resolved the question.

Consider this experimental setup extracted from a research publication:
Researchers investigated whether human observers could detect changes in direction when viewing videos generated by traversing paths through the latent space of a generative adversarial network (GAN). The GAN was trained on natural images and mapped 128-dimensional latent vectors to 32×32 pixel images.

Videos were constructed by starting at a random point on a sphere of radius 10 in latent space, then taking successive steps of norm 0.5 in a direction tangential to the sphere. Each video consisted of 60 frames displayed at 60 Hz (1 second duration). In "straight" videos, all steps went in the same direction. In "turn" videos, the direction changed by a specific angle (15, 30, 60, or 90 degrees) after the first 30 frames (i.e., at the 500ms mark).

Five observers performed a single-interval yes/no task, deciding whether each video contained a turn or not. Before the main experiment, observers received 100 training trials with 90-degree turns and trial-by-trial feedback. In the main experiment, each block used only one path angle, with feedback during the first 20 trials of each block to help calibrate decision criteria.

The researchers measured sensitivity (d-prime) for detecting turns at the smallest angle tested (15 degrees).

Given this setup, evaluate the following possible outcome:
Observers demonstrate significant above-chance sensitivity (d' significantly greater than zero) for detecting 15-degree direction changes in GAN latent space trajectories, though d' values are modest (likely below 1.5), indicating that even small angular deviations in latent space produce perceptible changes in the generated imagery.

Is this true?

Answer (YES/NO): YES